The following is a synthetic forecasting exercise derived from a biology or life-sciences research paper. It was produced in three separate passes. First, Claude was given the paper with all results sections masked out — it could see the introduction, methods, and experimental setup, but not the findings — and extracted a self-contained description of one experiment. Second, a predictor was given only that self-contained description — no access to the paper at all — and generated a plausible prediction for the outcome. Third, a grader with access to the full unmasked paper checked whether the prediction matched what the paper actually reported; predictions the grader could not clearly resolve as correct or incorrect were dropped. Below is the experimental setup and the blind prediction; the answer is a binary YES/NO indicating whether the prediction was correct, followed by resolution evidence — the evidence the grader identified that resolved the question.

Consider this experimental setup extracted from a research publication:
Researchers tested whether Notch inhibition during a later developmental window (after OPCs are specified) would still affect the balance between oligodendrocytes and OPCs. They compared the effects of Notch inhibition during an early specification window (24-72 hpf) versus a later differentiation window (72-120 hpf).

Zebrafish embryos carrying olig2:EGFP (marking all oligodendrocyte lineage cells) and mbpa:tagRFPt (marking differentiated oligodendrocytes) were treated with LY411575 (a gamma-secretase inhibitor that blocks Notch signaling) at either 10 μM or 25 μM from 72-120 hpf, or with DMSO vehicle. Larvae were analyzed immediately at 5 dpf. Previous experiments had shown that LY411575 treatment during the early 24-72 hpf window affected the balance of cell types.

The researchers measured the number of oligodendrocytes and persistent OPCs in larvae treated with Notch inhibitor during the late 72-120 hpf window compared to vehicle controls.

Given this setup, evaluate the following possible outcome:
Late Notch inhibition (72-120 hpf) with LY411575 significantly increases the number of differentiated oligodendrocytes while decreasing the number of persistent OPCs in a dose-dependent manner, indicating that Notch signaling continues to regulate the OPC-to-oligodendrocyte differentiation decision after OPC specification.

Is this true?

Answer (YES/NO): NO